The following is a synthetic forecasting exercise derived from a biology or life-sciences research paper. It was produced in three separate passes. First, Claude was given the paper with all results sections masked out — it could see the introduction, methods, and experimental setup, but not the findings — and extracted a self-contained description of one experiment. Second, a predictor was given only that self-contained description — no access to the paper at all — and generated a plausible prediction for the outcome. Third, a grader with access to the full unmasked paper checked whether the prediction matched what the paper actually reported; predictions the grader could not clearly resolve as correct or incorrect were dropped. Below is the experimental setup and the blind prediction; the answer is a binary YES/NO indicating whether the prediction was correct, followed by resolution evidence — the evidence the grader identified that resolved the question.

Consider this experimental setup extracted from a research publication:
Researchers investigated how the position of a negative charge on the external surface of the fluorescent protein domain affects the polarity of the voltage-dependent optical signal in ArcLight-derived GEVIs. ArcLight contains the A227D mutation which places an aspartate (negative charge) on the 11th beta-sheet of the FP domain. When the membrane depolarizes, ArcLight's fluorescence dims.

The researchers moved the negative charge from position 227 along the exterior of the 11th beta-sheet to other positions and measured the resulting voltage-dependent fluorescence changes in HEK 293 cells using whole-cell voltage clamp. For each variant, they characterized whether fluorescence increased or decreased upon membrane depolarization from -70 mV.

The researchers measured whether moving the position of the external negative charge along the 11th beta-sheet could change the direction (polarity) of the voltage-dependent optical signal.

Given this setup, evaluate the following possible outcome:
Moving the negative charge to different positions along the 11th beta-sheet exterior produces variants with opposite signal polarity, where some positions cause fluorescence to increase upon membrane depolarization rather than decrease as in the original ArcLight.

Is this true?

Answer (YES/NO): YES